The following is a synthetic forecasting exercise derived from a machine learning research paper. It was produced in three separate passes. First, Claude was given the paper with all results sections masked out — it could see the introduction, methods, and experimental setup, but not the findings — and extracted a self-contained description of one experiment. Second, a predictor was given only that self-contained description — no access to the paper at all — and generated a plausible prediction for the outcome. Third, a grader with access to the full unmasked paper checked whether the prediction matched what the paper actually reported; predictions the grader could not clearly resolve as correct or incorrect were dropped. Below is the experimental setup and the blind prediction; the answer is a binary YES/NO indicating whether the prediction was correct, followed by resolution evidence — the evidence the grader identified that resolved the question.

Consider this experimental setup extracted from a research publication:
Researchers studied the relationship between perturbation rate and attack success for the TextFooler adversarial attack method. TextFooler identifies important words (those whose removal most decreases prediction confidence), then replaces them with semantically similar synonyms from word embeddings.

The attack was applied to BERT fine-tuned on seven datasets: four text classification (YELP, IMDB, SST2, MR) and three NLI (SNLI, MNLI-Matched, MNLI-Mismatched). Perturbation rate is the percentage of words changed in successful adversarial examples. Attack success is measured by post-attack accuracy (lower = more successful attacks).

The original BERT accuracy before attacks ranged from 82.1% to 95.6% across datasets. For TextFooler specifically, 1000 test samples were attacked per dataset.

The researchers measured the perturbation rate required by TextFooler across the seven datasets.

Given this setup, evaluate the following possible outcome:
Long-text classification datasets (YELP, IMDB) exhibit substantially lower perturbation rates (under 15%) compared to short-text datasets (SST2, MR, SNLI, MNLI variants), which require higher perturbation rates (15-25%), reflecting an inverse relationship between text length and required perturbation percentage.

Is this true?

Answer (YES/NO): NO